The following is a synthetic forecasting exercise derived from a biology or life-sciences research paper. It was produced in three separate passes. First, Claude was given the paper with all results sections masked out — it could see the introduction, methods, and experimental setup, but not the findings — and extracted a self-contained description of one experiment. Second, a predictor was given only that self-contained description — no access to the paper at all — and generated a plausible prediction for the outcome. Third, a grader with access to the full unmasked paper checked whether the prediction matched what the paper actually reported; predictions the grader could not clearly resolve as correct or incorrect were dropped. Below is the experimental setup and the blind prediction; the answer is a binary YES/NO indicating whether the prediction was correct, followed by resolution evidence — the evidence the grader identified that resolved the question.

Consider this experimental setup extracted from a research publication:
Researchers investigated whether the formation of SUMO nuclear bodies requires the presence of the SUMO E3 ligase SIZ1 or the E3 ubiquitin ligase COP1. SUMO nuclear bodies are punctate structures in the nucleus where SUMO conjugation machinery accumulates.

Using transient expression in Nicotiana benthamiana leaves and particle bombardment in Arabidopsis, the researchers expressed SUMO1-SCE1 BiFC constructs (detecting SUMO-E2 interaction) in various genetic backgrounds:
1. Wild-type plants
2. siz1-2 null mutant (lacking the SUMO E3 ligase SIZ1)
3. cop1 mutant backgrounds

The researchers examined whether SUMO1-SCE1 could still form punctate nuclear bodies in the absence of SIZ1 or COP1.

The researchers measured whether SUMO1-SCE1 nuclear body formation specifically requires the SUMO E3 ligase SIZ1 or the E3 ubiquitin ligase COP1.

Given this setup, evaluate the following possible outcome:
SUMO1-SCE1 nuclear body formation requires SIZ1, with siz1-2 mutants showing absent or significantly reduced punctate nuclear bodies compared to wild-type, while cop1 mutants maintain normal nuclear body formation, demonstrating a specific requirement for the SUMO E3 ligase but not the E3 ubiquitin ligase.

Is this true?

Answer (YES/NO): NO